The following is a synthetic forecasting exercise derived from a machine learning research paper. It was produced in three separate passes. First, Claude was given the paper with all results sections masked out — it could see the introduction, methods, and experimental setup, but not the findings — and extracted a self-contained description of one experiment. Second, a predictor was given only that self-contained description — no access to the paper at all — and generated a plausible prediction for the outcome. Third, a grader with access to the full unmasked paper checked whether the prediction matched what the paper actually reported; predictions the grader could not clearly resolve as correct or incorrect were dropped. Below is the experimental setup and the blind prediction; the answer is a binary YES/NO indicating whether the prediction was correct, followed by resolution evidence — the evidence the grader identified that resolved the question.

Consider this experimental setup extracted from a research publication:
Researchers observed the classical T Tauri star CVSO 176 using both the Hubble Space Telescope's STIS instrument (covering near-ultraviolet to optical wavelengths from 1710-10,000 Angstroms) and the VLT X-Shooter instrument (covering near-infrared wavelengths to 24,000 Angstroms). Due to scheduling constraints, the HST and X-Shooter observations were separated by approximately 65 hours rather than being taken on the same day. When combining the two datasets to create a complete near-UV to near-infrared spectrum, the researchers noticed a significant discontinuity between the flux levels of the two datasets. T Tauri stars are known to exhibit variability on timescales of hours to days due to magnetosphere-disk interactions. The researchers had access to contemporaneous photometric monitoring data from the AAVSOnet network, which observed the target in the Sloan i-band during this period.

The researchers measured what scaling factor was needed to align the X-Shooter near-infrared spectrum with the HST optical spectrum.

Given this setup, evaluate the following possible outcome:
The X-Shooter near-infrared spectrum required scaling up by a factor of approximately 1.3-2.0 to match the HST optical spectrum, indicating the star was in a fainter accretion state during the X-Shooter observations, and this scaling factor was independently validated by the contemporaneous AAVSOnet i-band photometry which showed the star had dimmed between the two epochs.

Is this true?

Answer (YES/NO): YES